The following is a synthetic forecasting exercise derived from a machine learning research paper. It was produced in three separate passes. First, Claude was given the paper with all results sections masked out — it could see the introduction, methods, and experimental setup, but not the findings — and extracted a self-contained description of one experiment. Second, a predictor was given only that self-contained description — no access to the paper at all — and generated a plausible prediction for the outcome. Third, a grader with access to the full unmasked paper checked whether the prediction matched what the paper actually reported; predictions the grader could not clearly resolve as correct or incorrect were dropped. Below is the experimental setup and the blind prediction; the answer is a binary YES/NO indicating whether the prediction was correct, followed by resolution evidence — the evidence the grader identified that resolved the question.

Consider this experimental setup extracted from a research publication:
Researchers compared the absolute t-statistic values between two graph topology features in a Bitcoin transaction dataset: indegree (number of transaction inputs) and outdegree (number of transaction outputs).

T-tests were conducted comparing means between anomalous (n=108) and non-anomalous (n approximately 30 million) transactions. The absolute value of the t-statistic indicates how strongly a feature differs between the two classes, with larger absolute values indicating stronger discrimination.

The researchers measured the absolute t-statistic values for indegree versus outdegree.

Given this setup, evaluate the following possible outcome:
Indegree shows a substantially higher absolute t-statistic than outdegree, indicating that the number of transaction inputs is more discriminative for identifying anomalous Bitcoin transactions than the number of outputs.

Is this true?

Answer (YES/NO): YES